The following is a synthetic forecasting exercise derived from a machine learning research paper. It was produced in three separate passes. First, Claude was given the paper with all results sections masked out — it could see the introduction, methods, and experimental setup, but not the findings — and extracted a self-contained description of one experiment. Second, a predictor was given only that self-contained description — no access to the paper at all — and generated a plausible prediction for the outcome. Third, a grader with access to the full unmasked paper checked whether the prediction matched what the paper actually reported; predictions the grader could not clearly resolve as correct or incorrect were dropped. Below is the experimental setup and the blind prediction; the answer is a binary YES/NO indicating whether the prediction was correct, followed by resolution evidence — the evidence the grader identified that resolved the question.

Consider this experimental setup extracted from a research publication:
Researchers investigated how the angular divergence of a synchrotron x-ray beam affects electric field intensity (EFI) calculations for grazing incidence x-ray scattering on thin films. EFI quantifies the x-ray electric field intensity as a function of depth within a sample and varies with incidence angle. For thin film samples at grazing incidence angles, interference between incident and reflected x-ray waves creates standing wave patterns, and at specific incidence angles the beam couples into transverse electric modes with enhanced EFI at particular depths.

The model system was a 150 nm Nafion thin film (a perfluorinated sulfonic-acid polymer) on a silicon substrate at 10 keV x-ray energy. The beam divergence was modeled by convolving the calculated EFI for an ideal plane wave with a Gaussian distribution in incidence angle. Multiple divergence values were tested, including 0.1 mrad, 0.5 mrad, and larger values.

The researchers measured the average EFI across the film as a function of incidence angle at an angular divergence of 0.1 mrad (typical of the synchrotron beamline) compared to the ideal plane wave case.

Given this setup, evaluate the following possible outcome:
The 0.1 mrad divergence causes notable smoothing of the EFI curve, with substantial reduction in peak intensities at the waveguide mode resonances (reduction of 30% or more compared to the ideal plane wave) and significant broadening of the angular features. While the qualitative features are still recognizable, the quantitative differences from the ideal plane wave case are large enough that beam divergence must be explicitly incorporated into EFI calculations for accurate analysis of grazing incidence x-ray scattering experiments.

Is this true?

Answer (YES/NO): NO